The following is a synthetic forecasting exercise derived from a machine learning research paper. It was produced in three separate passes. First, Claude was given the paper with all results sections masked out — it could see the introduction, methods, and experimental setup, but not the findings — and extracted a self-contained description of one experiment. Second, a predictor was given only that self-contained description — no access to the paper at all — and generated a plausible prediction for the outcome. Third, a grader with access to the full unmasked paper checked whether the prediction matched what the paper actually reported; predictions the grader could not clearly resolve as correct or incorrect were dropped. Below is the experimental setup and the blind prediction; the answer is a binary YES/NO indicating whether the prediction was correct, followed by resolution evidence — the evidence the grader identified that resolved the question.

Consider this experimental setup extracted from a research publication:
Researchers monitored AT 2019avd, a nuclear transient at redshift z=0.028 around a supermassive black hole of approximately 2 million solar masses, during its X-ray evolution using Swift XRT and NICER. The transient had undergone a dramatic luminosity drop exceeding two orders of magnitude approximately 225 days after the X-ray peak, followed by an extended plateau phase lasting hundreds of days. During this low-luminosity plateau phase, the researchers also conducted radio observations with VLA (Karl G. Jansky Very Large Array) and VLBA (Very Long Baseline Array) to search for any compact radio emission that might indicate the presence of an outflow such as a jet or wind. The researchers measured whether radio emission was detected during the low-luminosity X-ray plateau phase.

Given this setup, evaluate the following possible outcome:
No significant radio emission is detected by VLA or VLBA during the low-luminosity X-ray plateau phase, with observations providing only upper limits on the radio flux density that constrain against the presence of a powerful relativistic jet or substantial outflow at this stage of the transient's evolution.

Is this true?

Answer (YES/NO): NO